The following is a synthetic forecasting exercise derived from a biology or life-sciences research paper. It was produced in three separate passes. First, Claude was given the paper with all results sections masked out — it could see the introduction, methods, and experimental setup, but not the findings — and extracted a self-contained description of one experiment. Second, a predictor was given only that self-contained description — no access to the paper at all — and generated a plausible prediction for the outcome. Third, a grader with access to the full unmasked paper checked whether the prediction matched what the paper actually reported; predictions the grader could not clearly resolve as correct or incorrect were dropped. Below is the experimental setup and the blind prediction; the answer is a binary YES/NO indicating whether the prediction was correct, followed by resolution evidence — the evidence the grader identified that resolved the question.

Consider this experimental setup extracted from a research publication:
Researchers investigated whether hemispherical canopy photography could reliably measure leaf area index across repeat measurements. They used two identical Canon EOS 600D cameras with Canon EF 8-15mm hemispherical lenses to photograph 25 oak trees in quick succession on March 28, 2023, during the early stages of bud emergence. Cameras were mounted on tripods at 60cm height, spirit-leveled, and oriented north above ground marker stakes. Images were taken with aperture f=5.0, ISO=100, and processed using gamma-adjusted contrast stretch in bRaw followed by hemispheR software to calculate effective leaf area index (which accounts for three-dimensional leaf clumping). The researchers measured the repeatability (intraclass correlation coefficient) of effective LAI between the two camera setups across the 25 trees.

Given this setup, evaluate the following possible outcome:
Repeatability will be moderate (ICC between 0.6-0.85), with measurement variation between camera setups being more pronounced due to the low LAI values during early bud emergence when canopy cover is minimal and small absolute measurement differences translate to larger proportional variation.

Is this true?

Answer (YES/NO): NO